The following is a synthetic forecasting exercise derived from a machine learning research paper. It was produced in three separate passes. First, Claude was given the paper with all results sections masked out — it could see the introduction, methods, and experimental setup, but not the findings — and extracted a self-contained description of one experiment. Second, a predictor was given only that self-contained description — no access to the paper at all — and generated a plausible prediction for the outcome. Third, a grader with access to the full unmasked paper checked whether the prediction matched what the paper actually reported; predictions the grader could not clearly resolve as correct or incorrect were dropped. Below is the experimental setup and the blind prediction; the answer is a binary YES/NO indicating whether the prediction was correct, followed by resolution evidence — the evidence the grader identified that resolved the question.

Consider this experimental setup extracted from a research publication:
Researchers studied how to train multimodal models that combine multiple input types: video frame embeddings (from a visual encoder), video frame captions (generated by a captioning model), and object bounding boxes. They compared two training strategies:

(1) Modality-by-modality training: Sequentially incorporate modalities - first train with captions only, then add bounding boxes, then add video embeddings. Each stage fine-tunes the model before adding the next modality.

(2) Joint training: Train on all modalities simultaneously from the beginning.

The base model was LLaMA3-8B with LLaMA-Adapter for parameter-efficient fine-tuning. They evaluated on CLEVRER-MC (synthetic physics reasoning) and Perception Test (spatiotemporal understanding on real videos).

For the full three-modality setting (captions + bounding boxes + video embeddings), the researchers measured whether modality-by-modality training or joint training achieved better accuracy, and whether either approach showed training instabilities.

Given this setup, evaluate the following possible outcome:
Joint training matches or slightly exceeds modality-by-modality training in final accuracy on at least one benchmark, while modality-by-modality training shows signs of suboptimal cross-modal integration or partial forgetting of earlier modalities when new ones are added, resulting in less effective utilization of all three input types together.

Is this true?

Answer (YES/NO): NO